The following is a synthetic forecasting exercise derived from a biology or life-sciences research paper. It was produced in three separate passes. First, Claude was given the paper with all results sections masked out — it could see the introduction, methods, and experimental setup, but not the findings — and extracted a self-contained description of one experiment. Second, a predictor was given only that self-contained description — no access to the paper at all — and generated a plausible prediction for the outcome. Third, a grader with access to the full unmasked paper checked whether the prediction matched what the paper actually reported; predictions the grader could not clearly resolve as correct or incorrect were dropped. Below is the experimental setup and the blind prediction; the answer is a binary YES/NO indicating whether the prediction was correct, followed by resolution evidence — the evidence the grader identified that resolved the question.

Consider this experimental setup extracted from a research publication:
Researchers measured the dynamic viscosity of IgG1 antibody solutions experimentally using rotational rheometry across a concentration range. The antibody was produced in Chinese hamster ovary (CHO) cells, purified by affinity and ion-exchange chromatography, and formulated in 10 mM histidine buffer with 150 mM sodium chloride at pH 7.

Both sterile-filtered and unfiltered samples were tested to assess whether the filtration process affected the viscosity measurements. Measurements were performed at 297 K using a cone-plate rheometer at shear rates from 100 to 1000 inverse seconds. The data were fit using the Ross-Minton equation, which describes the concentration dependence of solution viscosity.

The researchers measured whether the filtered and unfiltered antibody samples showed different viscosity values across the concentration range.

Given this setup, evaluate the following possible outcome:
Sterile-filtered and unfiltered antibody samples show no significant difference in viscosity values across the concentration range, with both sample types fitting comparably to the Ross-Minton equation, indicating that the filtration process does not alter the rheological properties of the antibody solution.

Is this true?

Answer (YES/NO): YES